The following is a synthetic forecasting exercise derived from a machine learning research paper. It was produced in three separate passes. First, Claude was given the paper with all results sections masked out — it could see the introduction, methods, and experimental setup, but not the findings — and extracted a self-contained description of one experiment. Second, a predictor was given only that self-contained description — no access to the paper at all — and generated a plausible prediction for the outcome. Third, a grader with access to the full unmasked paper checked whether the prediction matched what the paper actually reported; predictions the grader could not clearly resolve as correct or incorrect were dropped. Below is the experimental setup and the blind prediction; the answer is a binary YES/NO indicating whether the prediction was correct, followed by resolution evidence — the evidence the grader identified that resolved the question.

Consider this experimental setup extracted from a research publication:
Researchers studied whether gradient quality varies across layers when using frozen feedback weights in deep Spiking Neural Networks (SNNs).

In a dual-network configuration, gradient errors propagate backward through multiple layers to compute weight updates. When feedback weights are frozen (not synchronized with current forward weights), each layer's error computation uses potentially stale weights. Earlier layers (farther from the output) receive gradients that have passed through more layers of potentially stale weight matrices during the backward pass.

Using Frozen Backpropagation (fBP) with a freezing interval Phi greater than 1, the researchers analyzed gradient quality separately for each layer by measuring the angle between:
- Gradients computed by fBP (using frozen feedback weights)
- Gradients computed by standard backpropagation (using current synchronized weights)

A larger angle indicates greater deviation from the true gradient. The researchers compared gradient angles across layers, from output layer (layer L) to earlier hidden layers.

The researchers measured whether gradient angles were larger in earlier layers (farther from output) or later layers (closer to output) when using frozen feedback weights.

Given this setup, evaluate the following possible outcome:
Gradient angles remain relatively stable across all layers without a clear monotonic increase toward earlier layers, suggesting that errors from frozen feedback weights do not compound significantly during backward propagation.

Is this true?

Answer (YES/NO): NO